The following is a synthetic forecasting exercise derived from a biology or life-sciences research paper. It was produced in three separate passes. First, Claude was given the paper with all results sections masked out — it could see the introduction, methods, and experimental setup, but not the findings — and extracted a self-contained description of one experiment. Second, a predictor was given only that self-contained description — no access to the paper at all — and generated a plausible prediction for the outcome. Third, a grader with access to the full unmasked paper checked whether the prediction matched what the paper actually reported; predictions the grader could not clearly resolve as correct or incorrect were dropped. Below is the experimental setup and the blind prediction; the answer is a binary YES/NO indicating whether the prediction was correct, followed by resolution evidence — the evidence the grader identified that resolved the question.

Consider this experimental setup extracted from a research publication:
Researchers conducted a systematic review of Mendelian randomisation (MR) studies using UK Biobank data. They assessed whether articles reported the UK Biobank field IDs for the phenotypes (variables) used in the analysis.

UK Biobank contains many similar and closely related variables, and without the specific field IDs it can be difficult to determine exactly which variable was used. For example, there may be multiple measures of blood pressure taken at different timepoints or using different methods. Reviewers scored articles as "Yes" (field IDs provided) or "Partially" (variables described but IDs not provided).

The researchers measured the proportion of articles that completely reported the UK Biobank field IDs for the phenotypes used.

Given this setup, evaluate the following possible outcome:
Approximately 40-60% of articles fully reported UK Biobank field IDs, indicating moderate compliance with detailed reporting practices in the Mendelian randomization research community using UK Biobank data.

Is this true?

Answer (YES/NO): NO